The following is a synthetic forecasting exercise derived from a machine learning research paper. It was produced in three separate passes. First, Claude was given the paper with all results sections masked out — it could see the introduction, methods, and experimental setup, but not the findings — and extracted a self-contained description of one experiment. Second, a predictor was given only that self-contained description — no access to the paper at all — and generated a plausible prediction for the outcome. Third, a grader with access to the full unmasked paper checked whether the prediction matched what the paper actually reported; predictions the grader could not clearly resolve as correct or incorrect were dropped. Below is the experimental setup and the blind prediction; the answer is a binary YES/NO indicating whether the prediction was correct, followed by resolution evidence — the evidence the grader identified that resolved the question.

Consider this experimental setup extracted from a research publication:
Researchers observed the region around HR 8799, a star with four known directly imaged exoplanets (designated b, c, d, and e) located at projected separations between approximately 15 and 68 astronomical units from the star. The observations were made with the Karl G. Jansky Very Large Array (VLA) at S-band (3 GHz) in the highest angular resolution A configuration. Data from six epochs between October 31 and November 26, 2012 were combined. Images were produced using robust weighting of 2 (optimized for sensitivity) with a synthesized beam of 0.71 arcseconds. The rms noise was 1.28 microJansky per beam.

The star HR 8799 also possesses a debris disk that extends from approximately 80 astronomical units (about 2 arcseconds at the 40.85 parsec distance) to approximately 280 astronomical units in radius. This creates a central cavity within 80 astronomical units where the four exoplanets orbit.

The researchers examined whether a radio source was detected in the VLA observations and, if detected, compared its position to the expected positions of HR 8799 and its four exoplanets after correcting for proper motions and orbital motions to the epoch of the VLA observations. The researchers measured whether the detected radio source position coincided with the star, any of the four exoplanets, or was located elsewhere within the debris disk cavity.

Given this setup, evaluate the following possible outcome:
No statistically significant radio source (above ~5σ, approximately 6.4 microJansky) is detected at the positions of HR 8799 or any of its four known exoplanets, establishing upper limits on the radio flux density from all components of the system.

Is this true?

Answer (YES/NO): NO